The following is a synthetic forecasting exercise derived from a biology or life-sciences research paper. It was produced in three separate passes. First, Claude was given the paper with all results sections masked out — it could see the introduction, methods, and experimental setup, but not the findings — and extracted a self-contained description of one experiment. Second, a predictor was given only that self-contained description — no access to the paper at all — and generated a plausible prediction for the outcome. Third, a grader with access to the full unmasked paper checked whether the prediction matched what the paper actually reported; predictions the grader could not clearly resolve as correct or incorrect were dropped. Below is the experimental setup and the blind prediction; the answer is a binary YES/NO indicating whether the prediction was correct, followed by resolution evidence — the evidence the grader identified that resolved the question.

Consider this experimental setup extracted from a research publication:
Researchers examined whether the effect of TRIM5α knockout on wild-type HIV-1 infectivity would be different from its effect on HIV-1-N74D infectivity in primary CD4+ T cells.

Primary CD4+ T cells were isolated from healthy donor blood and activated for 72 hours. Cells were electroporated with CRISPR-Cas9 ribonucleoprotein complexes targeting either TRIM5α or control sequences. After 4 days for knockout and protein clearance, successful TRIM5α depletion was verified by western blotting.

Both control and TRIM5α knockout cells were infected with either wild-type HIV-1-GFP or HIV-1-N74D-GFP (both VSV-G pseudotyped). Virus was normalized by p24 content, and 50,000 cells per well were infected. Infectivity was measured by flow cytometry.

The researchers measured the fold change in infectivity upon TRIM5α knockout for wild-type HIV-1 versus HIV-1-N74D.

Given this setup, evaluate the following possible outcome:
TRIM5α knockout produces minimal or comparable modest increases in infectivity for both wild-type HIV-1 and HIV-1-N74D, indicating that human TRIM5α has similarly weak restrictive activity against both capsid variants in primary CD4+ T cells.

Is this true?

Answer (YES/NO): NO